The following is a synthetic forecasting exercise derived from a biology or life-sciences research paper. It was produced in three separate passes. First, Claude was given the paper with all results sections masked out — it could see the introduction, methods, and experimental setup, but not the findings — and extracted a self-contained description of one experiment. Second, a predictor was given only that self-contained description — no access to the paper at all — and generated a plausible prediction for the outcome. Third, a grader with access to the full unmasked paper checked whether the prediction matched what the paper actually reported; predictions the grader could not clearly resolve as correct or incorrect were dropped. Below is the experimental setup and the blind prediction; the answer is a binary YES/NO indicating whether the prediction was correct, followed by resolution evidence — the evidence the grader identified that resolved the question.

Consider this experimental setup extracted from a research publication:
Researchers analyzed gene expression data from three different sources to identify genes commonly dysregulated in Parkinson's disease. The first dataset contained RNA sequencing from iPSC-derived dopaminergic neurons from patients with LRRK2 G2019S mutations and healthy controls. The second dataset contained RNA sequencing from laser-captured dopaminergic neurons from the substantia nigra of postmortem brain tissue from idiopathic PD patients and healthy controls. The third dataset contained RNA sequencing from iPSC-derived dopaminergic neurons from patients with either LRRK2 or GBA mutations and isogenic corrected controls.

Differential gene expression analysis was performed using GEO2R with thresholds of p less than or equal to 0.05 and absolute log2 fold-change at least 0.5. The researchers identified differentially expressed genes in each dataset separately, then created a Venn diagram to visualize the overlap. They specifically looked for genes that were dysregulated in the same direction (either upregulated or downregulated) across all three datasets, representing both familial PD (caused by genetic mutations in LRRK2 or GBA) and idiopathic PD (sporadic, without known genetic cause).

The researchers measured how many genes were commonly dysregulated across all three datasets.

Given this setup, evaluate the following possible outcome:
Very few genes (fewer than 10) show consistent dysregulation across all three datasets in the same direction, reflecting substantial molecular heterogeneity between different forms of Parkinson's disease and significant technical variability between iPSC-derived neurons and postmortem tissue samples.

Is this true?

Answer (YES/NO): NO